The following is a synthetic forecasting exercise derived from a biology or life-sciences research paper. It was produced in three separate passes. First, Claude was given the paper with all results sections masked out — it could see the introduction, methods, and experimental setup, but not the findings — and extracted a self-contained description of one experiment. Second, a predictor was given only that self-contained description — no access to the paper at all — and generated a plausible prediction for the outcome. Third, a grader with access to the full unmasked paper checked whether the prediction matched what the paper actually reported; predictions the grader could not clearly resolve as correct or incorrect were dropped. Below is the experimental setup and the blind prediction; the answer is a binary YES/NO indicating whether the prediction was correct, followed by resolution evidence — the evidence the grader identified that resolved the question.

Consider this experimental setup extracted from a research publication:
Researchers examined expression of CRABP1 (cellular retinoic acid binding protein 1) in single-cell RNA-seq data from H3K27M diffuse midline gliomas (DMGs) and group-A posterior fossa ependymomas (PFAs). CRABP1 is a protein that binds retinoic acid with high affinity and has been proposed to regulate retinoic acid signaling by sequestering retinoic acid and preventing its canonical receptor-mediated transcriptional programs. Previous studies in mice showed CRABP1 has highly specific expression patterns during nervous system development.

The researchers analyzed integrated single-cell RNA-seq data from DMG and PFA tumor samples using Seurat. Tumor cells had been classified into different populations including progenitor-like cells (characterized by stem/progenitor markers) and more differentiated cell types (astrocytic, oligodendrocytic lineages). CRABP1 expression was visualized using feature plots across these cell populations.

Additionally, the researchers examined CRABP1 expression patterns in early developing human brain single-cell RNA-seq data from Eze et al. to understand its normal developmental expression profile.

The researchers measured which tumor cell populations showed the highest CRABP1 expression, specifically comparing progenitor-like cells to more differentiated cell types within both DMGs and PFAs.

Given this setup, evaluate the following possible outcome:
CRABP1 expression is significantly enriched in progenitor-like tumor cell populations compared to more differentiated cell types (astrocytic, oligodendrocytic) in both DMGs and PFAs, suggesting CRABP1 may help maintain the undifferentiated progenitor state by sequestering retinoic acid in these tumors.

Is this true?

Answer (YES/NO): YES